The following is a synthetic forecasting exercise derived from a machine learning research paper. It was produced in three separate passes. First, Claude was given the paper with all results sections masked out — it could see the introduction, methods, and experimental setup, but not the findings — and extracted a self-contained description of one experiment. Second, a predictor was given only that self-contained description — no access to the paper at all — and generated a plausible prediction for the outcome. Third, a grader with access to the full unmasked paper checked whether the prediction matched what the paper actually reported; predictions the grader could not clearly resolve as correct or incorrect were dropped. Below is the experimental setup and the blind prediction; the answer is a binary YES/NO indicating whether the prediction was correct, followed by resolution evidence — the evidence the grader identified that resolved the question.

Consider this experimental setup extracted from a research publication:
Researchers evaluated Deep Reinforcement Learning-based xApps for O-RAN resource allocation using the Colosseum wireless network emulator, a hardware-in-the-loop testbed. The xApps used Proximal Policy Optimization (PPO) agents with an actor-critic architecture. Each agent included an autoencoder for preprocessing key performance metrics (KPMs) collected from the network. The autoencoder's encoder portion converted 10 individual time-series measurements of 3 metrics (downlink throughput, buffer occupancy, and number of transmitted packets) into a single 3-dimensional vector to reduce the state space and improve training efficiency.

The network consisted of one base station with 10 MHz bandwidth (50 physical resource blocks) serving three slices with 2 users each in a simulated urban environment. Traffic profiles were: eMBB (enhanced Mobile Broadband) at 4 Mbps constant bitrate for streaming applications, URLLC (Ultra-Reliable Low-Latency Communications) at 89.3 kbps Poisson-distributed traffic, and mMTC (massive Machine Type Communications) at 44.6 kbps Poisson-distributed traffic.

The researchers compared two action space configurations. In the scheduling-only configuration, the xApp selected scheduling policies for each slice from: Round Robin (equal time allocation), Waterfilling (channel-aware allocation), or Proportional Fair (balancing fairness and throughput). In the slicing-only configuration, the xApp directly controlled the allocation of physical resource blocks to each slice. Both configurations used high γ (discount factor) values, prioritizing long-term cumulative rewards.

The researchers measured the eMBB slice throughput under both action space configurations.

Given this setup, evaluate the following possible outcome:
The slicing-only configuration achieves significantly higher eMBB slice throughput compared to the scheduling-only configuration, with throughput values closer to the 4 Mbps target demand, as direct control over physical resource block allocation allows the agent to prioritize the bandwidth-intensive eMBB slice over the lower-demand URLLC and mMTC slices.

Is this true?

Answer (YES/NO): YES